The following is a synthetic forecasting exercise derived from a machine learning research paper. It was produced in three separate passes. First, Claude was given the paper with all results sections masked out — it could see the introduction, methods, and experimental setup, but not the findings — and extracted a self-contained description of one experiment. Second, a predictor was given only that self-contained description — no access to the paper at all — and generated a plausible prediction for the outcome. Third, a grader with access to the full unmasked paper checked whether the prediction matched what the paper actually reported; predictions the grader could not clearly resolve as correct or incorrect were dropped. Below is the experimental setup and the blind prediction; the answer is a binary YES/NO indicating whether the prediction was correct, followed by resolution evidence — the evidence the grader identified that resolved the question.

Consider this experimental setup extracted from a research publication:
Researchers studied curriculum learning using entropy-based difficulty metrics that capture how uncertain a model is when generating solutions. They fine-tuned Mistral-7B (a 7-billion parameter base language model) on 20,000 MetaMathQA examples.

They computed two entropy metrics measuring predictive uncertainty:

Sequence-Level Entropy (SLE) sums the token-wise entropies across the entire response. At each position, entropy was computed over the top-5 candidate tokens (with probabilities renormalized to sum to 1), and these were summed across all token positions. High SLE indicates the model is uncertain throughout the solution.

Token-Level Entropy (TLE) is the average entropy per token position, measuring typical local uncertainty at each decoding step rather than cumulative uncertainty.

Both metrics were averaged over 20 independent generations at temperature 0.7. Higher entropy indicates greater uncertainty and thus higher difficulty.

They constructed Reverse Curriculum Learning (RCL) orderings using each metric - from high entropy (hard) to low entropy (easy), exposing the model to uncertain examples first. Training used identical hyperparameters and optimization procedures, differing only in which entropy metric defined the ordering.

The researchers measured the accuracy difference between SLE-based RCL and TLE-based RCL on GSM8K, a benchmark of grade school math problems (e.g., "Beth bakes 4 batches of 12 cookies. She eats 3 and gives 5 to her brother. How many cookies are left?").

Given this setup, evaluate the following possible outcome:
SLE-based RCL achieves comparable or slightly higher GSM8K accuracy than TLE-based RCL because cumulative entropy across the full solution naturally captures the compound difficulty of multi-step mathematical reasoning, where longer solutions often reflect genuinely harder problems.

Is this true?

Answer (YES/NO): NO